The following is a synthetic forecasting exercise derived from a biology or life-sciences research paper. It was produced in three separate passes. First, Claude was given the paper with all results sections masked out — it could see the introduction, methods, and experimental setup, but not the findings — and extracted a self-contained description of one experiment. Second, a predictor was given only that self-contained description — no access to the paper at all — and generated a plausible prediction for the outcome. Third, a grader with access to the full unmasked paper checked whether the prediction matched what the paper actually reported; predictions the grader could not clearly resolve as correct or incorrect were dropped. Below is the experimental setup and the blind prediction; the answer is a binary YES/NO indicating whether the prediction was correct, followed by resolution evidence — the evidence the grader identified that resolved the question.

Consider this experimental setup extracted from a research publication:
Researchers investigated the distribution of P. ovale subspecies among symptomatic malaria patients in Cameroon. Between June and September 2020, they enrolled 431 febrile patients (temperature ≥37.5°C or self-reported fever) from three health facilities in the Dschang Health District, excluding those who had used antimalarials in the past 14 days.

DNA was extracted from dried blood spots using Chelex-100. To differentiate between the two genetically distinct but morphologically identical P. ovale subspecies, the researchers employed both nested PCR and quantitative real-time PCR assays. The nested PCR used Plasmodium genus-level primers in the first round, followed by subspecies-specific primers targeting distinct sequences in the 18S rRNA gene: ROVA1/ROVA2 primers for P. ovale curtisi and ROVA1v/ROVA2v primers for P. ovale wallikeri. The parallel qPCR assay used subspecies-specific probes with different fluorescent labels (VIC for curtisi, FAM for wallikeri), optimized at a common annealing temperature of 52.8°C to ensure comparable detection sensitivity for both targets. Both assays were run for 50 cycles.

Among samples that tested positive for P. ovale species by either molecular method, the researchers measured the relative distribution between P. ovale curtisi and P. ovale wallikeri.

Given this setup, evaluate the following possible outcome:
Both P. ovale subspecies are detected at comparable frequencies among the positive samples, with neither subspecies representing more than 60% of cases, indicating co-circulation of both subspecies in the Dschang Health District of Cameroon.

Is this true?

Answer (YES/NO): NO